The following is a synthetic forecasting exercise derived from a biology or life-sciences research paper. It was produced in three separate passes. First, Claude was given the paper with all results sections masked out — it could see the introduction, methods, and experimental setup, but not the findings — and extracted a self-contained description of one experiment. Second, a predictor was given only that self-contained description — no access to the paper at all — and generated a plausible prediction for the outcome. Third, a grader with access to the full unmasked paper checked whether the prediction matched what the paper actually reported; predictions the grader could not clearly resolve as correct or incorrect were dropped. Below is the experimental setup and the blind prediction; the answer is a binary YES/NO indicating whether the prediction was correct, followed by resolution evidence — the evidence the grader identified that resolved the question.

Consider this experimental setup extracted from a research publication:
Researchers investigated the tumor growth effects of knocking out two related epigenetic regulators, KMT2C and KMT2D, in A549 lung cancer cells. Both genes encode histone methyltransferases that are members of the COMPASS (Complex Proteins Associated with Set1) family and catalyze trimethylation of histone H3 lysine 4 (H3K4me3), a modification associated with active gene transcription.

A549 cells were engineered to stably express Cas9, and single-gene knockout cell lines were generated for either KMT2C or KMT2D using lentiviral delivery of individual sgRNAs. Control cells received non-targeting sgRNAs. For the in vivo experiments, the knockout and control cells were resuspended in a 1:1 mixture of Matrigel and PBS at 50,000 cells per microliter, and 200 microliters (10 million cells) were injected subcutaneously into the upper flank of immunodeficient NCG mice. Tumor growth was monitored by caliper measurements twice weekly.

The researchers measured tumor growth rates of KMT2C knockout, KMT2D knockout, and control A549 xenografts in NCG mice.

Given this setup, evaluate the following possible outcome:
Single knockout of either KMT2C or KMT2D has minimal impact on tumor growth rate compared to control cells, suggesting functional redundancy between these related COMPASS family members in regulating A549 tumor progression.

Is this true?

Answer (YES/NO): NO